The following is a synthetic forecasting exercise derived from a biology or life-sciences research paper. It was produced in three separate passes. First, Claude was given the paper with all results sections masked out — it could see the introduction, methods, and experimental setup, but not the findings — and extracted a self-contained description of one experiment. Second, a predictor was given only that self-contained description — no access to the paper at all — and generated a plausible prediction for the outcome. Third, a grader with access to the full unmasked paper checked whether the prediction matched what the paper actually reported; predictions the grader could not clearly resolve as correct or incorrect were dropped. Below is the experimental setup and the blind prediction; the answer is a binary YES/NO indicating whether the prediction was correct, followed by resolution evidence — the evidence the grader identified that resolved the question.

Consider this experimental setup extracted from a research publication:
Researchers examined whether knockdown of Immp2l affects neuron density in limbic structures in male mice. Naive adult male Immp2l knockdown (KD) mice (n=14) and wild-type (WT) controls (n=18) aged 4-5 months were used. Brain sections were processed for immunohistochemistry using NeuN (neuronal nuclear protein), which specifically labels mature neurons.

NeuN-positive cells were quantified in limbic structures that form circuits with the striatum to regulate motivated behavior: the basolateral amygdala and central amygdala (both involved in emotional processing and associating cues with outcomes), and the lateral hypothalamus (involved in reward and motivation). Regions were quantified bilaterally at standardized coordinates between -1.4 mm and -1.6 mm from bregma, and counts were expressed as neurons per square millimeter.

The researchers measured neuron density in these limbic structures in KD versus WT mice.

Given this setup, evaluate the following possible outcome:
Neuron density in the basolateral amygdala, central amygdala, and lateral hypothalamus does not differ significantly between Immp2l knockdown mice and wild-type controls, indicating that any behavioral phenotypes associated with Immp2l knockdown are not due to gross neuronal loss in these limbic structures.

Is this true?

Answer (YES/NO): YES